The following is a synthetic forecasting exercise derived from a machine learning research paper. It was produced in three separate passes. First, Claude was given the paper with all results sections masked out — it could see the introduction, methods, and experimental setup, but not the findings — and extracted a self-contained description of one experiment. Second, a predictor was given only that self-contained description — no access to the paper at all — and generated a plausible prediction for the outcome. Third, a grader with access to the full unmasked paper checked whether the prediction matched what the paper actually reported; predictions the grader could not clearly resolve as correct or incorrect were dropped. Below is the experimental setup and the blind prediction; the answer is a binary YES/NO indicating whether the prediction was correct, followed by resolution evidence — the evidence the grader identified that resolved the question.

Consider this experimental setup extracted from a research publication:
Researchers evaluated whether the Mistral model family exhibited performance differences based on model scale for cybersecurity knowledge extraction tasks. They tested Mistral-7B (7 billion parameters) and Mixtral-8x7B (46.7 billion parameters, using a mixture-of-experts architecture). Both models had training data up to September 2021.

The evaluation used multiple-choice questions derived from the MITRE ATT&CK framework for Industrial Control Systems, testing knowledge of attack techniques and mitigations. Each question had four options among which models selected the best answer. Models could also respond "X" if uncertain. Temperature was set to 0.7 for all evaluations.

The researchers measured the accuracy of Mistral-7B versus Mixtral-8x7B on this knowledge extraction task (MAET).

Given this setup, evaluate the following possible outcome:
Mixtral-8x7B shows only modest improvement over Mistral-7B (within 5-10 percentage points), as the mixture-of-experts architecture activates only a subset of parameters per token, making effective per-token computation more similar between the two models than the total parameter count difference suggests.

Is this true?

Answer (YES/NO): NO